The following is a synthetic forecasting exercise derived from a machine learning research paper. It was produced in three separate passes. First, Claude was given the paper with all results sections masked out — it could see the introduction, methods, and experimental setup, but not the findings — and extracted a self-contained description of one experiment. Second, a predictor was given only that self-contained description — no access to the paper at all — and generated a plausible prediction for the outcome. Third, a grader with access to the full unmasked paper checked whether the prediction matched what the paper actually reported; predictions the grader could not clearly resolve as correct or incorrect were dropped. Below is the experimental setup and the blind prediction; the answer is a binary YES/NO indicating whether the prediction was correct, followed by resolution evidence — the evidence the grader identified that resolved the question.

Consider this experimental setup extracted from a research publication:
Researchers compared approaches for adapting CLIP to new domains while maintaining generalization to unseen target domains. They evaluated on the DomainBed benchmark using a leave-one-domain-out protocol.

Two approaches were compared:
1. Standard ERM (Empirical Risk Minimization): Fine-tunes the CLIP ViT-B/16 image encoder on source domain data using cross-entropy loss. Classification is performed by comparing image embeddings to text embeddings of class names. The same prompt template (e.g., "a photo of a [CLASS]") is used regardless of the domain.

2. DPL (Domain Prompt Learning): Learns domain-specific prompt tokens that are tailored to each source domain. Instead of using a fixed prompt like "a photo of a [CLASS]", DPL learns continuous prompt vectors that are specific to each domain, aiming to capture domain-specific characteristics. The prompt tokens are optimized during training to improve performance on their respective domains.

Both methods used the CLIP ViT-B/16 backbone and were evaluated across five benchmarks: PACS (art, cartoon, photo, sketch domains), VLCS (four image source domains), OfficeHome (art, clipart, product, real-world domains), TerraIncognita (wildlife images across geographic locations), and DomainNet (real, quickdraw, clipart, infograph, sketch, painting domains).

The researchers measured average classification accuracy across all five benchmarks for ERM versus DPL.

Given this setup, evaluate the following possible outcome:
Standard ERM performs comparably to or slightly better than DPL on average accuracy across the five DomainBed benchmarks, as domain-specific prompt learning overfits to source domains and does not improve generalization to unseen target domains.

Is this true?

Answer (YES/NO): YES